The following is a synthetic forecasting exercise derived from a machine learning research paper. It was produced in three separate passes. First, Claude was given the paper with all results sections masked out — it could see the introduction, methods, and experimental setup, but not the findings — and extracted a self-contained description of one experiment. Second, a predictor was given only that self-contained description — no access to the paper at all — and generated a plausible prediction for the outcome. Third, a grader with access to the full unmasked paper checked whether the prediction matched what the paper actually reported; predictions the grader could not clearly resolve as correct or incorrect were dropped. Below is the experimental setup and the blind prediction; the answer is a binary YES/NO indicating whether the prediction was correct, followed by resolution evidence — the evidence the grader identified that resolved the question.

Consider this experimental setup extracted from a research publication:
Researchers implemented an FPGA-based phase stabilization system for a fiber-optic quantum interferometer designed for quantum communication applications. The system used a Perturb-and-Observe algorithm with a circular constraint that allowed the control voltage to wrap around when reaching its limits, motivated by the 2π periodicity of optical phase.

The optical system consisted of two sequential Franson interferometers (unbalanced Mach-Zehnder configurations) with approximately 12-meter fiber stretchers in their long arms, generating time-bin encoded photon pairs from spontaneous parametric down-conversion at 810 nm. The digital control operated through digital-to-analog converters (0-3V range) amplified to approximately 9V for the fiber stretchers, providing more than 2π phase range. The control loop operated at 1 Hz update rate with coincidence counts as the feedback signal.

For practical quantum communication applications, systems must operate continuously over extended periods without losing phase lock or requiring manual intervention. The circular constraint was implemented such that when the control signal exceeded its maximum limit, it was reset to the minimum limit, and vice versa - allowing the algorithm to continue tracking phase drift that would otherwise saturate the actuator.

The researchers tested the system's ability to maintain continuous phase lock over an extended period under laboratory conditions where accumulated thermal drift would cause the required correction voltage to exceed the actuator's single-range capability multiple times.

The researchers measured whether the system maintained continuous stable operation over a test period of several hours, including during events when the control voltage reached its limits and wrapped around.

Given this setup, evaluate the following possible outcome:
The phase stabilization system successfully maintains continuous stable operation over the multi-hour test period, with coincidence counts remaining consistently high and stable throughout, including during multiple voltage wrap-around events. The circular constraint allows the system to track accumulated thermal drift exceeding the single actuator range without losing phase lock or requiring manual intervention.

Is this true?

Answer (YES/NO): NO